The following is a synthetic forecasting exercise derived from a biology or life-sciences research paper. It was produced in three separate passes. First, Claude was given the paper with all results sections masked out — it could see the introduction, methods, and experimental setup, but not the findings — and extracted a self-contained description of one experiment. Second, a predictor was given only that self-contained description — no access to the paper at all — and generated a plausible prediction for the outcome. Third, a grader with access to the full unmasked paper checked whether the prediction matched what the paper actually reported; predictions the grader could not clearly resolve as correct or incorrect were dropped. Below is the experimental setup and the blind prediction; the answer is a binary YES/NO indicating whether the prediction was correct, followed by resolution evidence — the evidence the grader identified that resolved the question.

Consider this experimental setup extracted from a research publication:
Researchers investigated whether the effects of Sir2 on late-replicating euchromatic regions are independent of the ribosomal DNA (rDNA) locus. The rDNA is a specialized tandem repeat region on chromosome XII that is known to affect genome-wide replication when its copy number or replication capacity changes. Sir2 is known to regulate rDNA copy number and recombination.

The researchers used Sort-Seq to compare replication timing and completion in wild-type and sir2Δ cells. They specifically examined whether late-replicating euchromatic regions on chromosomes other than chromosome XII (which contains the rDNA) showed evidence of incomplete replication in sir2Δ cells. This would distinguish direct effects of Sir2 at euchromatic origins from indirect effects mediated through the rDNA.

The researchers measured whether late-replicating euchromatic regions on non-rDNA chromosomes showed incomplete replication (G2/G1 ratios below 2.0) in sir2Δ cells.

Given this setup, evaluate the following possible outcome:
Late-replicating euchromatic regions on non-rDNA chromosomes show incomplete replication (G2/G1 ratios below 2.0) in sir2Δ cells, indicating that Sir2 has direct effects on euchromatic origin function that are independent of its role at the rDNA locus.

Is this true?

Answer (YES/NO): YES